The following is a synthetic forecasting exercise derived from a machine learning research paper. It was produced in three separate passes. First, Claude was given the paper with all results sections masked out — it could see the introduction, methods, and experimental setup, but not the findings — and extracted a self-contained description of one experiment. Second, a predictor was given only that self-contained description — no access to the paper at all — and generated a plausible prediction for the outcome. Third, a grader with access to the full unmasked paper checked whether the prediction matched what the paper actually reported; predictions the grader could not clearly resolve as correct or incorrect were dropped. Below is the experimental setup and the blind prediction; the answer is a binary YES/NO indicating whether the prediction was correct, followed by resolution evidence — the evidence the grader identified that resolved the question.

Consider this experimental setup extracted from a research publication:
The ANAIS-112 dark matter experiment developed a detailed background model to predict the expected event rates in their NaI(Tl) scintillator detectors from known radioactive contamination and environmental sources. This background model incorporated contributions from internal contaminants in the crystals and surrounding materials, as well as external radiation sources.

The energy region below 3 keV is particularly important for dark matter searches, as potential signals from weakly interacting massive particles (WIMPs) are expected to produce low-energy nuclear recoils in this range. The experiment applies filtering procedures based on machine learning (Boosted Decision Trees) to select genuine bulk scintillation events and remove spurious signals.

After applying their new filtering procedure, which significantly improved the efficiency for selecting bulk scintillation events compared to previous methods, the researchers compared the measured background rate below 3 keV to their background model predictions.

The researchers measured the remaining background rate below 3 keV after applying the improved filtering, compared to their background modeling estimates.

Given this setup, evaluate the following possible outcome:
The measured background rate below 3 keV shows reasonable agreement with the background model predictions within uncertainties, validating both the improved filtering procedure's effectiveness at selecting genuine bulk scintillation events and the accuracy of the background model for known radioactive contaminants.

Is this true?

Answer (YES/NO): NO